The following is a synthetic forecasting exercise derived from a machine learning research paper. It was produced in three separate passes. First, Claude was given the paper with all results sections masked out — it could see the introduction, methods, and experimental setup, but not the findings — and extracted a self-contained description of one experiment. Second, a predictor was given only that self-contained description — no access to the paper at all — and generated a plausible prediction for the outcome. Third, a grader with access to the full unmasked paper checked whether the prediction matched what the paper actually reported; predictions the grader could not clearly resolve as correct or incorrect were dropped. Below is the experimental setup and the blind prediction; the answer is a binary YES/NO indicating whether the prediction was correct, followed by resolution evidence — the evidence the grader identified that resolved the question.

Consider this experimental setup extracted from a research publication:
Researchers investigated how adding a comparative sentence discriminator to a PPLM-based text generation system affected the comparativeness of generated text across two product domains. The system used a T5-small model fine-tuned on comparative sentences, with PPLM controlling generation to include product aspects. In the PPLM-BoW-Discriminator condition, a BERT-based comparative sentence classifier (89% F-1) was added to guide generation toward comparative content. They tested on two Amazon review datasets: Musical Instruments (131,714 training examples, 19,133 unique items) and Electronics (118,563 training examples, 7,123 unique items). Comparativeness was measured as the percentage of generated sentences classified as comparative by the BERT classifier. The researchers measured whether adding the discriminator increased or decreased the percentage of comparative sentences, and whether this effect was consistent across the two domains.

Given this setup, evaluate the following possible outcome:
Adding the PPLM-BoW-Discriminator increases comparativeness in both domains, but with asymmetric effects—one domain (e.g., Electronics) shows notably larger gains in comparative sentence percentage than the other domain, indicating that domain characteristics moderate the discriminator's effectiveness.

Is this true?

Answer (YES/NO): NO